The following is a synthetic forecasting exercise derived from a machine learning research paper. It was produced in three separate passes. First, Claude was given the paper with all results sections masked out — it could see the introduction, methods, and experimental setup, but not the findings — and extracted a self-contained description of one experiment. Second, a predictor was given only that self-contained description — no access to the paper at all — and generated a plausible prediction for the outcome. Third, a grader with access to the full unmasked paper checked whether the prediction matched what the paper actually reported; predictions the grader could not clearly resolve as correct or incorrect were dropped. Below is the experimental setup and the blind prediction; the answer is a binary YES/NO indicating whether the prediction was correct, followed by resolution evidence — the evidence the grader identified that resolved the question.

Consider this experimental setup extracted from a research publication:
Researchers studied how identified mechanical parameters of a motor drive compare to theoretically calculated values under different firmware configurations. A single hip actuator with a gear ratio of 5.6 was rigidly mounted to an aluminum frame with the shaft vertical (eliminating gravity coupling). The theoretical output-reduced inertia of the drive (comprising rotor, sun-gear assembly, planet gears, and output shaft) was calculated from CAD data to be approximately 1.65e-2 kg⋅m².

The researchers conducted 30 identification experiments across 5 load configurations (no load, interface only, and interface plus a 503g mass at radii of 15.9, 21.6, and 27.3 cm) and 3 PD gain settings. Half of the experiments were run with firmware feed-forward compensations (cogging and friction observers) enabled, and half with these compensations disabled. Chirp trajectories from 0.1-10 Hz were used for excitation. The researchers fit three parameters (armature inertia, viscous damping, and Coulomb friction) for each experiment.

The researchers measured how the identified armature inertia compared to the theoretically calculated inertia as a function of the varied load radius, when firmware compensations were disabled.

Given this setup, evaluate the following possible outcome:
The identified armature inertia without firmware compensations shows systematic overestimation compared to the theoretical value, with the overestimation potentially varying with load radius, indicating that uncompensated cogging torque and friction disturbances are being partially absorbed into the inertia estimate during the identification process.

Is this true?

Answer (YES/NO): NO